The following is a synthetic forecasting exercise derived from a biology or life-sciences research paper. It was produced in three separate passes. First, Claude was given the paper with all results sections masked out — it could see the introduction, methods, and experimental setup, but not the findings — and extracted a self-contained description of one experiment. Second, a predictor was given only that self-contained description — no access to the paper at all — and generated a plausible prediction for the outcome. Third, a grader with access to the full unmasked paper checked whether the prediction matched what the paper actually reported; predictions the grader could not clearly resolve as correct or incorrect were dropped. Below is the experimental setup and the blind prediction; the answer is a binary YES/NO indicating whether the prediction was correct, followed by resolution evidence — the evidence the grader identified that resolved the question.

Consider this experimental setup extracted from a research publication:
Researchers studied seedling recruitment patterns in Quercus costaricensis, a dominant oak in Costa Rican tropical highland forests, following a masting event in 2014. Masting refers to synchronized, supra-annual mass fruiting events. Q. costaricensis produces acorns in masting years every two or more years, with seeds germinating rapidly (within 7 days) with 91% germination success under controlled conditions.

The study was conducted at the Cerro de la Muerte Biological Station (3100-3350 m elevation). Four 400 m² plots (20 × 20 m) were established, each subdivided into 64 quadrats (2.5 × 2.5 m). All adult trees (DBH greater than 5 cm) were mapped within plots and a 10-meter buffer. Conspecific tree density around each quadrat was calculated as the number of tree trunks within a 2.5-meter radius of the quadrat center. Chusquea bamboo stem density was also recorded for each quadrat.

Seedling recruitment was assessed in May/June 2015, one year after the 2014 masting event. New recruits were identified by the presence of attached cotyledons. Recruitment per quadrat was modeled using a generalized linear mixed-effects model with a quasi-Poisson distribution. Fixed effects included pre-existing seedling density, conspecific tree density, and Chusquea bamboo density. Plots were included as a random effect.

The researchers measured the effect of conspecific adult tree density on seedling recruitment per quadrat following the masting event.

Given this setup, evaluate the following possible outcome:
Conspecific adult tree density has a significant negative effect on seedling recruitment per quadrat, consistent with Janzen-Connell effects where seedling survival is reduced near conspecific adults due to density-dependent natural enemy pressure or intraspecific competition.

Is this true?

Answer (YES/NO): NO